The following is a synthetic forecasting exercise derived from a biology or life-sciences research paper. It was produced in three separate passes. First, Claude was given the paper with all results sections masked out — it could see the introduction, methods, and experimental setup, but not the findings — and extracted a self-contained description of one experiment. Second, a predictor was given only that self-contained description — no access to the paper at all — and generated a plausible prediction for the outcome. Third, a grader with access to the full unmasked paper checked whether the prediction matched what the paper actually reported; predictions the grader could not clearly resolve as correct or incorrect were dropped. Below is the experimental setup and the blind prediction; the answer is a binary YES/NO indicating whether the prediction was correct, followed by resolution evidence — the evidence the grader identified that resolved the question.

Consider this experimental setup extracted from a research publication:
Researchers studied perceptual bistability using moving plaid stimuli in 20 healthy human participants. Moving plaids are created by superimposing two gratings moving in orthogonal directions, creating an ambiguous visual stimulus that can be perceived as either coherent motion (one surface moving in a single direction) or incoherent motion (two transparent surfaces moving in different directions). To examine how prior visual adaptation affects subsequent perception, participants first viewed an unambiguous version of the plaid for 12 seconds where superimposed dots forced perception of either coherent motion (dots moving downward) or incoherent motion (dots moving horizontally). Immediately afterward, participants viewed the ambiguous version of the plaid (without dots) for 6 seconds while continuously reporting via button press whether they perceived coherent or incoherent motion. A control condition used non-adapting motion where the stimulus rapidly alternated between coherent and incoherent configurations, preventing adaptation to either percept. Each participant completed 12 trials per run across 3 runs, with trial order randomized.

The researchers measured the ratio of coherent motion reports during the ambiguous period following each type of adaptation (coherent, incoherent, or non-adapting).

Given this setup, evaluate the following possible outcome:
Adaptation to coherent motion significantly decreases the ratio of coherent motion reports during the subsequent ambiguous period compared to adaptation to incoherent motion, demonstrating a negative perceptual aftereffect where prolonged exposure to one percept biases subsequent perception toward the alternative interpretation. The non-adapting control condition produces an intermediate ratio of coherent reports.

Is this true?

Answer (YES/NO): YES